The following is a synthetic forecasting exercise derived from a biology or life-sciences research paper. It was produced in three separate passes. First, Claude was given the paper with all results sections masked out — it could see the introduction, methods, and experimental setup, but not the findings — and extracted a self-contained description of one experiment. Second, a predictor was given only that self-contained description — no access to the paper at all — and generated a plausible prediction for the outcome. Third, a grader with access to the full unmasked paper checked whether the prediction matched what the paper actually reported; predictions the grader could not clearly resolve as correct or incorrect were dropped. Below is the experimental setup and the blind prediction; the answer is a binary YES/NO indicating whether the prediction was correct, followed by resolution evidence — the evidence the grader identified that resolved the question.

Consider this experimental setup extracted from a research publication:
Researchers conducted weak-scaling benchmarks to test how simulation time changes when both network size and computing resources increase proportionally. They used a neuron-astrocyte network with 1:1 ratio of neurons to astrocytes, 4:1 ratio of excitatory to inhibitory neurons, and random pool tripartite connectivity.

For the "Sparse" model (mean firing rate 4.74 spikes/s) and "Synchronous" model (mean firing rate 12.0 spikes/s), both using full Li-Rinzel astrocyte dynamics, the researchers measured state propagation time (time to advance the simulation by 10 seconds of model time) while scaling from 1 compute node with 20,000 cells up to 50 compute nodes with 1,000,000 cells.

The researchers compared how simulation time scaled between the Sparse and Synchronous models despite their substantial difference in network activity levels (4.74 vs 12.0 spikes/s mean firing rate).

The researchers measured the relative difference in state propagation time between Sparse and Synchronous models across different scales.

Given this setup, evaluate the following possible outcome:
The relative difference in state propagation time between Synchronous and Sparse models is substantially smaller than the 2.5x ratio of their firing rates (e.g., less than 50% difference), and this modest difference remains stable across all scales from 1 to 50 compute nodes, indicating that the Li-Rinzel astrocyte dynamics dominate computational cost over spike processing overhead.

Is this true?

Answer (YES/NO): NO